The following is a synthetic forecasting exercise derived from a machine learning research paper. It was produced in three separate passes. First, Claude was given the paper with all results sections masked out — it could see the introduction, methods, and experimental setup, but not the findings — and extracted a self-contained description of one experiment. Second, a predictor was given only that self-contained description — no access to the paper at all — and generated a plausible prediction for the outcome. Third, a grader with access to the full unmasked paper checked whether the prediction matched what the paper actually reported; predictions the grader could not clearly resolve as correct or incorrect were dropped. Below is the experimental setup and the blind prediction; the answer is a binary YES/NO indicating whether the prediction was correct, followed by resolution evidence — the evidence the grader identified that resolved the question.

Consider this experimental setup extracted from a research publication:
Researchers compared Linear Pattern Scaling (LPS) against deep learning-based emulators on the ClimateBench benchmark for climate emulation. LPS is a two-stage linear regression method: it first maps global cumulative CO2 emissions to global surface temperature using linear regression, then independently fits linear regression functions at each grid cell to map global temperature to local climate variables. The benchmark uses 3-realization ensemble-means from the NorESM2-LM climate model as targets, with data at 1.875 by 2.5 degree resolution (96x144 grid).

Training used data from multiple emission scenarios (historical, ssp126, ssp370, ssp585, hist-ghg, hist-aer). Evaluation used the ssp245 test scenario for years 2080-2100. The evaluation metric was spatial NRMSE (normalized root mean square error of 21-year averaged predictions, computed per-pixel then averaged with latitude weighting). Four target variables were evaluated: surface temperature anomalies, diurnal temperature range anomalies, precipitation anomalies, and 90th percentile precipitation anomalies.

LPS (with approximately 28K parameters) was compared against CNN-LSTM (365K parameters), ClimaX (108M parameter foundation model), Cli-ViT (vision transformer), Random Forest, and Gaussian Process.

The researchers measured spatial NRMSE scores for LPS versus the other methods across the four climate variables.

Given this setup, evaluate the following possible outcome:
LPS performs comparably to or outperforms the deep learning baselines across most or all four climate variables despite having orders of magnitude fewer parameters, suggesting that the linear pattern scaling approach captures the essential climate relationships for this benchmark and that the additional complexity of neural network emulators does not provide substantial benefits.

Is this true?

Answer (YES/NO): YES